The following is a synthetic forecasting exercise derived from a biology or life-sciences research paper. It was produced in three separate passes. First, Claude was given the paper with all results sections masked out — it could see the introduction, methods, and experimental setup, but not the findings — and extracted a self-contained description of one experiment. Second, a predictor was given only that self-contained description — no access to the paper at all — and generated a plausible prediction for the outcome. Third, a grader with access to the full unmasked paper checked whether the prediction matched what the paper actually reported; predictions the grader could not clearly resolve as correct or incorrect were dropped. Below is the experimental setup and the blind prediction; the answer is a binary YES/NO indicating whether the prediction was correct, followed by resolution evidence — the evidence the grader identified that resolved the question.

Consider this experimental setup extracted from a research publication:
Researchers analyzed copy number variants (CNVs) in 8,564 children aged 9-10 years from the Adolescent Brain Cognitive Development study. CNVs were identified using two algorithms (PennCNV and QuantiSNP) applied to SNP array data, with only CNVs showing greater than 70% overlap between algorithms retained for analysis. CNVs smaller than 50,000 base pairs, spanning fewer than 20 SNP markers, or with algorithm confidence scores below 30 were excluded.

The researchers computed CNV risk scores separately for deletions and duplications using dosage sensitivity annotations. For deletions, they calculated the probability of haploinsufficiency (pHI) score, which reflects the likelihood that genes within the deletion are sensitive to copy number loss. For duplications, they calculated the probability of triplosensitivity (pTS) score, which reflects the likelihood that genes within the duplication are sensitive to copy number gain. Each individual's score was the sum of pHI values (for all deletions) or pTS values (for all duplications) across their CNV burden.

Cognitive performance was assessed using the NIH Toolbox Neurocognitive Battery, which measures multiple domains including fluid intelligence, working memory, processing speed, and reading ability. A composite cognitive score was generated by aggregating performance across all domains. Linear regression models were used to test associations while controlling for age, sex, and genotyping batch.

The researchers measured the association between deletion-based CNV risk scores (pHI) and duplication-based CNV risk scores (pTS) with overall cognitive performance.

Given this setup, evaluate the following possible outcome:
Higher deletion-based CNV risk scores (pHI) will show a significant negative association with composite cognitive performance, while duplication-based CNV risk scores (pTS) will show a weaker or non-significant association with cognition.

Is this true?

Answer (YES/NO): YES